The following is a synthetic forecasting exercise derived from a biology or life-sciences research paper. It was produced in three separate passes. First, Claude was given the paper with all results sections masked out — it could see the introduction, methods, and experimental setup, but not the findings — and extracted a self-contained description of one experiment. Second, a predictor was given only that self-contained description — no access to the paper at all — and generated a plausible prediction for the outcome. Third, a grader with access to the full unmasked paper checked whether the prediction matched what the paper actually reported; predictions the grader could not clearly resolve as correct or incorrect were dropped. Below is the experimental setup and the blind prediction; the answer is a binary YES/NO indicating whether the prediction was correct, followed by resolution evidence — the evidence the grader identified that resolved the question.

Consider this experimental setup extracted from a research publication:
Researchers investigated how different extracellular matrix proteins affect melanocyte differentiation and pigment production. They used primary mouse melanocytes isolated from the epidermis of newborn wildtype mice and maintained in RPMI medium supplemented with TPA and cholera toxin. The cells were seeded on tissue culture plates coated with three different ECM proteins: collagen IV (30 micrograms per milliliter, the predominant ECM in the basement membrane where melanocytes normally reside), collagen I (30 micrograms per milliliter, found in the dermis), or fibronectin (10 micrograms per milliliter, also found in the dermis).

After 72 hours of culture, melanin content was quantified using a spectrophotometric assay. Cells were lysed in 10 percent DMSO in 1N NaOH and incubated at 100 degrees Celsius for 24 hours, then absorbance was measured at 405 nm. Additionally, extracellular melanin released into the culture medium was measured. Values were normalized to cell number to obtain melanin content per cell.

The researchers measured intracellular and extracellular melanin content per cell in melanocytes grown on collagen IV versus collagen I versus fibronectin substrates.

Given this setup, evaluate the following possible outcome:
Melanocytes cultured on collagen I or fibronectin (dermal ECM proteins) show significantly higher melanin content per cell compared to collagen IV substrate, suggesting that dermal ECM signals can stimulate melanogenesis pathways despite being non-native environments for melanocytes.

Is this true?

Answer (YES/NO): NO